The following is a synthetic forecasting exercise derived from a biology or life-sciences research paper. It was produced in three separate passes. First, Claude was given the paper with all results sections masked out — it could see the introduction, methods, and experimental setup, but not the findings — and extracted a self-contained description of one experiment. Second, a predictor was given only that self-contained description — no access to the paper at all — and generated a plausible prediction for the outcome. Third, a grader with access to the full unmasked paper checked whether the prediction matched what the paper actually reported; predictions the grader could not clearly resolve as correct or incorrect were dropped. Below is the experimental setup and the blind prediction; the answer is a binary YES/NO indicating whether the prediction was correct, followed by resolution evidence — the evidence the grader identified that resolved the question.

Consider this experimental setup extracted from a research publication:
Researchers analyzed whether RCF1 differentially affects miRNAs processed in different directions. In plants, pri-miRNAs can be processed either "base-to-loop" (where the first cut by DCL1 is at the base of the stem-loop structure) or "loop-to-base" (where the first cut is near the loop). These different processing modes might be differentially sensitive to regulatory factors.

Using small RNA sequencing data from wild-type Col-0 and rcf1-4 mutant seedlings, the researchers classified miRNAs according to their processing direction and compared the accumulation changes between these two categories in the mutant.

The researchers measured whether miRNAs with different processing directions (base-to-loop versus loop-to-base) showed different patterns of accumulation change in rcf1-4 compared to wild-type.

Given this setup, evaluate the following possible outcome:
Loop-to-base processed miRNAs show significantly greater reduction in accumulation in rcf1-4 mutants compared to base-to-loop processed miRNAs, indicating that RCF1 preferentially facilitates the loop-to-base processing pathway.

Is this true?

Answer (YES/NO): NO